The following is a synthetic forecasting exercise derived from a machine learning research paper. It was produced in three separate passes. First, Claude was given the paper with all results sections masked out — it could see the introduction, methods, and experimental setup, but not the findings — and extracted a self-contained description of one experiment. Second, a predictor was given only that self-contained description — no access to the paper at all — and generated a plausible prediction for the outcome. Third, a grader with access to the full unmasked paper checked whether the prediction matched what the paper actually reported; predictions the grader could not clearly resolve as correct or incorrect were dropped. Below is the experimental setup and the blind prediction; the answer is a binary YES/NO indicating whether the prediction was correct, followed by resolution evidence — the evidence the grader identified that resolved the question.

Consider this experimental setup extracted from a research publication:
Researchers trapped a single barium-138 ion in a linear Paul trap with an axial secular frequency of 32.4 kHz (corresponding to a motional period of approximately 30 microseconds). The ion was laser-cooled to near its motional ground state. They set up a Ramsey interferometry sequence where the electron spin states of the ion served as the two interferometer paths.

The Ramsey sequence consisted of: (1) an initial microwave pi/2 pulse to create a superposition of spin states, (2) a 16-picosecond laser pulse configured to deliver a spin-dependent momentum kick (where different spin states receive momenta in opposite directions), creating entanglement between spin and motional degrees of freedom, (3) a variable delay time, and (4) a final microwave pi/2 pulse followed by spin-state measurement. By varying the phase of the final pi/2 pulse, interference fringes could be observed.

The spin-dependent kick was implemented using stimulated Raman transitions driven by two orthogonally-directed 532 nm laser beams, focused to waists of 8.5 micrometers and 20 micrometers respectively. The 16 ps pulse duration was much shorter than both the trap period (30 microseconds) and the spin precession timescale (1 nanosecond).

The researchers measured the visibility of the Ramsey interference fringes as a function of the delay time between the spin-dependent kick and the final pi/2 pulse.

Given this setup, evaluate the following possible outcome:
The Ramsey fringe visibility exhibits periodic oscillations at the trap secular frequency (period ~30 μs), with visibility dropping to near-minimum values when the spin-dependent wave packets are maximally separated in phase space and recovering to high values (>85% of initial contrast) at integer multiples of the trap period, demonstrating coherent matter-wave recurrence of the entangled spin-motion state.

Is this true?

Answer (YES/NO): YES